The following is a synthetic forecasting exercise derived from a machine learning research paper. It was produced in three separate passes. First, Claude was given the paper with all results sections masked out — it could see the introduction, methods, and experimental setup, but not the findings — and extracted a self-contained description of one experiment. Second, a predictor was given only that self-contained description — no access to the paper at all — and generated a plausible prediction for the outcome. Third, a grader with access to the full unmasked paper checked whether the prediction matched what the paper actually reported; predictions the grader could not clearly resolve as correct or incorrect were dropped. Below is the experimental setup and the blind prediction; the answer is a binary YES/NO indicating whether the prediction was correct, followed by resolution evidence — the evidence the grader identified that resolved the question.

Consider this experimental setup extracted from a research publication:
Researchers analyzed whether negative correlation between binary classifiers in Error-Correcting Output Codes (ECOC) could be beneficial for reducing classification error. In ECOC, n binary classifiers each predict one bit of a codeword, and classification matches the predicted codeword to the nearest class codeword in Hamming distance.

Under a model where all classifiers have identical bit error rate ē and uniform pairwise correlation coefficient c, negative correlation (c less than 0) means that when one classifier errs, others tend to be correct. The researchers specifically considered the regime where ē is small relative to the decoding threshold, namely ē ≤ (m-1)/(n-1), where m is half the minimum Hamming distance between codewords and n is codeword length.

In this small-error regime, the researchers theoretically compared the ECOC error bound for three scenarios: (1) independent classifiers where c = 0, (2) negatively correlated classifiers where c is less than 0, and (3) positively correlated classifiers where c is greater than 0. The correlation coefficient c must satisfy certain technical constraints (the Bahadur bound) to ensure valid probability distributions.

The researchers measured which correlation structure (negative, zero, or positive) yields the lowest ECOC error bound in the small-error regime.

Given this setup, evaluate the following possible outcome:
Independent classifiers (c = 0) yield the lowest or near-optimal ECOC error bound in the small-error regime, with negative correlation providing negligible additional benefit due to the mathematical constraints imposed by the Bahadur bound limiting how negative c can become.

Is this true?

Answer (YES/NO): NO